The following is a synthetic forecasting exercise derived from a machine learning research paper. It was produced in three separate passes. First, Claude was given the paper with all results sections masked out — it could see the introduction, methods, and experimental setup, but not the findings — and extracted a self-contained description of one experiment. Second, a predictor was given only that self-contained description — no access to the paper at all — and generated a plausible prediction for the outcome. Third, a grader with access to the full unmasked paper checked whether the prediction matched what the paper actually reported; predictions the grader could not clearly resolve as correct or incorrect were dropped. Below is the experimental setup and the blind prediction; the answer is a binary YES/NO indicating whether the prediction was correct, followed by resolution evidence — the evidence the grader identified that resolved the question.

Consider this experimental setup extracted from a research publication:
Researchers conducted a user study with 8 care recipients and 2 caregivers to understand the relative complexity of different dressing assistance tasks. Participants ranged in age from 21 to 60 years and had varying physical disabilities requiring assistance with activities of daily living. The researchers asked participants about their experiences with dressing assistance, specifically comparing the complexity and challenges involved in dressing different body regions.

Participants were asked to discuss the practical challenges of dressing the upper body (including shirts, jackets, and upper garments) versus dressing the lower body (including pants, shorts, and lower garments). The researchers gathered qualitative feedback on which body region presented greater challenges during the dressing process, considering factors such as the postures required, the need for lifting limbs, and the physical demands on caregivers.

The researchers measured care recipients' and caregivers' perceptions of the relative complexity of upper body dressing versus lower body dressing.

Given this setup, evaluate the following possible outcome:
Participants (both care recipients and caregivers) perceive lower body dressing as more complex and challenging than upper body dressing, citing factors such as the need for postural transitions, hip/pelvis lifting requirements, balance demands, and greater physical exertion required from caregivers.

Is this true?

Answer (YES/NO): YES